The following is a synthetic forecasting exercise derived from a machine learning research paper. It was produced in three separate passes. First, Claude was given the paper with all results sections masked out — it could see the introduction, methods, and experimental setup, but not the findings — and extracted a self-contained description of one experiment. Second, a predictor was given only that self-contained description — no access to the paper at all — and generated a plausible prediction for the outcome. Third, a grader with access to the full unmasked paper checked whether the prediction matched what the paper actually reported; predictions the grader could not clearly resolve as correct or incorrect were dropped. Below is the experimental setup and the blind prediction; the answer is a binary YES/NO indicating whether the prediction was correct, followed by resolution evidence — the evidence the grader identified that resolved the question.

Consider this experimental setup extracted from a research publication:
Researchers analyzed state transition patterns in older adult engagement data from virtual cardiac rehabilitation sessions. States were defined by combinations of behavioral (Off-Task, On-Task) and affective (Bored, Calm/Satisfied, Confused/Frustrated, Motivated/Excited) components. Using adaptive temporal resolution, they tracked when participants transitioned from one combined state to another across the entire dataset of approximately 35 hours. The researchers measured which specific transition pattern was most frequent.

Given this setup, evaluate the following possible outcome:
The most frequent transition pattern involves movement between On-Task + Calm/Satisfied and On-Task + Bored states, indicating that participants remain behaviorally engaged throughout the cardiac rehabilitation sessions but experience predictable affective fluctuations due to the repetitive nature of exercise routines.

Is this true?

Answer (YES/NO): NO